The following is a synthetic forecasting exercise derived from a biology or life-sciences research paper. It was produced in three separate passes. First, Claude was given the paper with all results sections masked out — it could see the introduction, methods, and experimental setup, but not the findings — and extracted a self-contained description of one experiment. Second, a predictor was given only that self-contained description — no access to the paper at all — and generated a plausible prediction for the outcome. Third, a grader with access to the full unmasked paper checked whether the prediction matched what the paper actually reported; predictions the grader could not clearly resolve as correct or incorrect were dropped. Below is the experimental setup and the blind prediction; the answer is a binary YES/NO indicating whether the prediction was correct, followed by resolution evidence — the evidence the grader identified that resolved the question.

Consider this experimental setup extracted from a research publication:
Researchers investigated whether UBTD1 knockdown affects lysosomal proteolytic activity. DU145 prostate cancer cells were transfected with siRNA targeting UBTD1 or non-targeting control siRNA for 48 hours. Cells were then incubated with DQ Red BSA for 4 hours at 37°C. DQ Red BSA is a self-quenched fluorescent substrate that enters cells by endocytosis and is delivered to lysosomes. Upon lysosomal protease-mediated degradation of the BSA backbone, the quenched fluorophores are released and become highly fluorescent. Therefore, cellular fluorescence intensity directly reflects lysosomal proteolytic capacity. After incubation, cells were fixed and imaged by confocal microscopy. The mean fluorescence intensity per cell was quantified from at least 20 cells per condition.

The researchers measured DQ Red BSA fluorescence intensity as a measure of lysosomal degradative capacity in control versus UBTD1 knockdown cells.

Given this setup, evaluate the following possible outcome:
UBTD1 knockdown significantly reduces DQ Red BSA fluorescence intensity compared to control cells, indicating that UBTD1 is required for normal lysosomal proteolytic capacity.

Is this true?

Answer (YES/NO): NO